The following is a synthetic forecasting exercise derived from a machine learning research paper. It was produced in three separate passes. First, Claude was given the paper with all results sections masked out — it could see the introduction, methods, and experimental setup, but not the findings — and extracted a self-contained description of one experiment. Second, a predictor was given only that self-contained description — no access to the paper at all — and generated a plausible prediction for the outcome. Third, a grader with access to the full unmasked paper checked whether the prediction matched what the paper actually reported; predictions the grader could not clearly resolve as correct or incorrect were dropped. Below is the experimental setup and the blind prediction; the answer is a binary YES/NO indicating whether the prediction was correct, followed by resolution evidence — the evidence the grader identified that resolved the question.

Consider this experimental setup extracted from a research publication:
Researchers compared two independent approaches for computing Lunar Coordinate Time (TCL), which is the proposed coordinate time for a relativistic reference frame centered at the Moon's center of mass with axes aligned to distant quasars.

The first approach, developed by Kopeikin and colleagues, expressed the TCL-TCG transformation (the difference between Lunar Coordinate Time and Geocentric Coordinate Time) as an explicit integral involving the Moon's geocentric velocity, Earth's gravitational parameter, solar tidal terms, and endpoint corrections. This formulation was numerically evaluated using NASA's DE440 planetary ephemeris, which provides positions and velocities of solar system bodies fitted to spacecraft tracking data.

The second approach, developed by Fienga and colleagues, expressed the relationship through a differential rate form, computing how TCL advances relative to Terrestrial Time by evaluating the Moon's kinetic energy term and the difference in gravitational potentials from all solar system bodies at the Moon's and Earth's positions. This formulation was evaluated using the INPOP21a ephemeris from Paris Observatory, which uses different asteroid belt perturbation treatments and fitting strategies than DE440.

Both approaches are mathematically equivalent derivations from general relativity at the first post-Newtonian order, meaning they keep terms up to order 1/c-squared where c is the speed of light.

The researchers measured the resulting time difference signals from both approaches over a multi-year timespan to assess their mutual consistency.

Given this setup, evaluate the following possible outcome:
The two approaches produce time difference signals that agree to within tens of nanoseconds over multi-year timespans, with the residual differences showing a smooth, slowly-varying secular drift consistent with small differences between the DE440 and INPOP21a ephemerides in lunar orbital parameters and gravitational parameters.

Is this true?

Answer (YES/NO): NO